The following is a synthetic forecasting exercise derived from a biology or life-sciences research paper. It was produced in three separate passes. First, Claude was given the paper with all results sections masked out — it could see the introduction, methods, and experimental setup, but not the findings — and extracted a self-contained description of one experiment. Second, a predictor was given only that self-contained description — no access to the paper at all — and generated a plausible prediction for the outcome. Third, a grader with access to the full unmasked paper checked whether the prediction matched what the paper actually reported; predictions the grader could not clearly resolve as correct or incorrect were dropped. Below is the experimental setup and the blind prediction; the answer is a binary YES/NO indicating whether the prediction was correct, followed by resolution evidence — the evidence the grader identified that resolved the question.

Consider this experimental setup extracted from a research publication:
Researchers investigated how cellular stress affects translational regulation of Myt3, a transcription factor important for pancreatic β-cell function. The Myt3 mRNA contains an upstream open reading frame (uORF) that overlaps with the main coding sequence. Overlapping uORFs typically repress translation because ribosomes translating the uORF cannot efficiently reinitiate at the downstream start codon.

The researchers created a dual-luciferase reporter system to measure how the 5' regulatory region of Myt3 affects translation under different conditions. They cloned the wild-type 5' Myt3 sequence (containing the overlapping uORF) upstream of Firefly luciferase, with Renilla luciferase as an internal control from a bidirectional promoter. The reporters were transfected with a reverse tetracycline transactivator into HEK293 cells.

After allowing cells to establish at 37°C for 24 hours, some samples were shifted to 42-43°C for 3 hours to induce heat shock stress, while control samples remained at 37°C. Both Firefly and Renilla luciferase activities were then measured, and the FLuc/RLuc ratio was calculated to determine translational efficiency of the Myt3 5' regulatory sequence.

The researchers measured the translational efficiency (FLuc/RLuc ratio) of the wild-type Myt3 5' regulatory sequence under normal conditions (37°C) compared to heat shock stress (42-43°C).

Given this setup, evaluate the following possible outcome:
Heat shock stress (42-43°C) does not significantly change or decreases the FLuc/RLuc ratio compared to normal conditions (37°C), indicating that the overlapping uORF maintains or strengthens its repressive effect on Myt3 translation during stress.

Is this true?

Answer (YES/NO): NO